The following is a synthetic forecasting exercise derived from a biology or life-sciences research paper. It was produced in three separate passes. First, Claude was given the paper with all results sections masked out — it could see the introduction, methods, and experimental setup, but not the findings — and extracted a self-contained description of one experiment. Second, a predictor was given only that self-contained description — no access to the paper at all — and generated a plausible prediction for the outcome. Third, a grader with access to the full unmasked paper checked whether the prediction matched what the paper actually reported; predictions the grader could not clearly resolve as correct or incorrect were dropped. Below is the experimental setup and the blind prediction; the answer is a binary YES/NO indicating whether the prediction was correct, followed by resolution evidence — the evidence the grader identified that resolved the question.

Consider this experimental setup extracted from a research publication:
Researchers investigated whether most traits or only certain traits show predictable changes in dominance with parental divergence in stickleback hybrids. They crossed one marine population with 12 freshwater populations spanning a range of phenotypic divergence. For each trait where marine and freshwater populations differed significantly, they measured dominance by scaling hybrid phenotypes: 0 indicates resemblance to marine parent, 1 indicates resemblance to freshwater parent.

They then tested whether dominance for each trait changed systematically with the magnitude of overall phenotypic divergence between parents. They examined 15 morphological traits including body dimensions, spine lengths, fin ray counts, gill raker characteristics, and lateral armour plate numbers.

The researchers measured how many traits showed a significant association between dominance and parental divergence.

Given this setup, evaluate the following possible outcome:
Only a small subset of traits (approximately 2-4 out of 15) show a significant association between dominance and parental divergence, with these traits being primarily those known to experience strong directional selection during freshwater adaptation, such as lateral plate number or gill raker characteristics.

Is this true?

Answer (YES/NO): YES